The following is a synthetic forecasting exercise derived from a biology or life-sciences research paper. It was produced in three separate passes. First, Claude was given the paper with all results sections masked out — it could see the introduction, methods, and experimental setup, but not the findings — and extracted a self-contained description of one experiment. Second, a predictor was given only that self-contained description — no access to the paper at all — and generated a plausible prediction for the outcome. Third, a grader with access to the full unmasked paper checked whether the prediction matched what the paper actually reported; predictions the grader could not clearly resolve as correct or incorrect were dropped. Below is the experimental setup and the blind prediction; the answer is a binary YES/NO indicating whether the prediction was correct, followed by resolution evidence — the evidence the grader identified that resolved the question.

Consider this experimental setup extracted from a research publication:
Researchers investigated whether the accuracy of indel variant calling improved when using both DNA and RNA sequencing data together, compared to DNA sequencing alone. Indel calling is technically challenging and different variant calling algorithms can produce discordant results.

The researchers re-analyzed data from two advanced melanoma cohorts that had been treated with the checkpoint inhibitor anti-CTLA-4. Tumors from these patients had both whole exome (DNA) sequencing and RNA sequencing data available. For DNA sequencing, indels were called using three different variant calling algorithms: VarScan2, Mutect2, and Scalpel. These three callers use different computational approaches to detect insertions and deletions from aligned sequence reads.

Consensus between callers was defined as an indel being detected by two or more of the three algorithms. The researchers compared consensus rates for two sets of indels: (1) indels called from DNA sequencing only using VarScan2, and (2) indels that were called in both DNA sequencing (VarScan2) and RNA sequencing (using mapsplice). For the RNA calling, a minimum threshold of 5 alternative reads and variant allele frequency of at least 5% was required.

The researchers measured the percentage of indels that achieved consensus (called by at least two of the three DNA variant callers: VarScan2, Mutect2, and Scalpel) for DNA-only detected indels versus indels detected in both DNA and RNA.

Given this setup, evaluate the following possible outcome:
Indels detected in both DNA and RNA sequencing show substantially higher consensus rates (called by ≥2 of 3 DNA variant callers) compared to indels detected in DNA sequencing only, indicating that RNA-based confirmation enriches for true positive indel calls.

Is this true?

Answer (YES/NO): YES